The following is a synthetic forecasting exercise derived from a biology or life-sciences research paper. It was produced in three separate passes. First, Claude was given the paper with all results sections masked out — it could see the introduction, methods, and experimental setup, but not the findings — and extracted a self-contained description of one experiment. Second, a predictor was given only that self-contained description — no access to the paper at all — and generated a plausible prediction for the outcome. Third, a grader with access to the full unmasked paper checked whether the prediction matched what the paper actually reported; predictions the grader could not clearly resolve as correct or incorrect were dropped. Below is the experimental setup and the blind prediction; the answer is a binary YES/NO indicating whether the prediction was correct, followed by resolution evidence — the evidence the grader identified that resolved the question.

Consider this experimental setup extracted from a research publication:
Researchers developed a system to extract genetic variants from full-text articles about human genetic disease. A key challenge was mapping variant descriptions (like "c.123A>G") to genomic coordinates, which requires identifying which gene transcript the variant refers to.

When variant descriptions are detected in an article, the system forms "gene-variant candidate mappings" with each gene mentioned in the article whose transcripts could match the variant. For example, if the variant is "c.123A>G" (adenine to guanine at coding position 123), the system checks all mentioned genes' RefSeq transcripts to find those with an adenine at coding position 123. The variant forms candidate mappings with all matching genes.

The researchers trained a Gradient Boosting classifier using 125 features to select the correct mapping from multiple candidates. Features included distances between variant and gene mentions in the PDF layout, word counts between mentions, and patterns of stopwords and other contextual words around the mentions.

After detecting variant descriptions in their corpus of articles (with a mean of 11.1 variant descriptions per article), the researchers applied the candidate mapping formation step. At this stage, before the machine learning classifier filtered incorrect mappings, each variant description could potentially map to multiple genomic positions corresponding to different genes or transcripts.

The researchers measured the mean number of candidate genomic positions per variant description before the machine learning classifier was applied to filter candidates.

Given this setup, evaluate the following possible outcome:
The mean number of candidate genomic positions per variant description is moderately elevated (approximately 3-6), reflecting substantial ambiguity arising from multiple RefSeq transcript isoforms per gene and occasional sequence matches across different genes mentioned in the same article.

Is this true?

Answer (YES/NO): YES